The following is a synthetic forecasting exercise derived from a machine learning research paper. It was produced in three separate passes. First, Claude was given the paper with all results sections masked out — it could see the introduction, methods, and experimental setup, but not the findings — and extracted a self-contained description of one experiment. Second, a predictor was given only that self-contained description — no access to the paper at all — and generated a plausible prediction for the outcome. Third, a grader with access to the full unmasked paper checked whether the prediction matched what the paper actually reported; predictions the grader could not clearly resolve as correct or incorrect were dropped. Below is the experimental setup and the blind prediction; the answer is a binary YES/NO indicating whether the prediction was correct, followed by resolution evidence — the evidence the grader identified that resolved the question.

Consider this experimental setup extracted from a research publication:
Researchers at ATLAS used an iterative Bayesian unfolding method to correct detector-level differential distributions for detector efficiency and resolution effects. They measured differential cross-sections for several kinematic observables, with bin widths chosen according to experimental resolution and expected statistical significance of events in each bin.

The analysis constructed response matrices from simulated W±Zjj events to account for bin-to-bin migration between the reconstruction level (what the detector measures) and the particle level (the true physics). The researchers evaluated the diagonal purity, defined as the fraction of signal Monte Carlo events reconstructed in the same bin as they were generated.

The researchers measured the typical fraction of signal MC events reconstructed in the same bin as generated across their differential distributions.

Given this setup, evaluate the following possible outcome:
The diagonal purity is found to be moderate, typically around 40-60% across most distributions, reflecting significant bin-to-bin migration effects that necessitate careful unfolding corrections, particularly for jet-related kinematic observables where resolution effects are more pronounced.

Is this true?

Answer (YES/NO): NO